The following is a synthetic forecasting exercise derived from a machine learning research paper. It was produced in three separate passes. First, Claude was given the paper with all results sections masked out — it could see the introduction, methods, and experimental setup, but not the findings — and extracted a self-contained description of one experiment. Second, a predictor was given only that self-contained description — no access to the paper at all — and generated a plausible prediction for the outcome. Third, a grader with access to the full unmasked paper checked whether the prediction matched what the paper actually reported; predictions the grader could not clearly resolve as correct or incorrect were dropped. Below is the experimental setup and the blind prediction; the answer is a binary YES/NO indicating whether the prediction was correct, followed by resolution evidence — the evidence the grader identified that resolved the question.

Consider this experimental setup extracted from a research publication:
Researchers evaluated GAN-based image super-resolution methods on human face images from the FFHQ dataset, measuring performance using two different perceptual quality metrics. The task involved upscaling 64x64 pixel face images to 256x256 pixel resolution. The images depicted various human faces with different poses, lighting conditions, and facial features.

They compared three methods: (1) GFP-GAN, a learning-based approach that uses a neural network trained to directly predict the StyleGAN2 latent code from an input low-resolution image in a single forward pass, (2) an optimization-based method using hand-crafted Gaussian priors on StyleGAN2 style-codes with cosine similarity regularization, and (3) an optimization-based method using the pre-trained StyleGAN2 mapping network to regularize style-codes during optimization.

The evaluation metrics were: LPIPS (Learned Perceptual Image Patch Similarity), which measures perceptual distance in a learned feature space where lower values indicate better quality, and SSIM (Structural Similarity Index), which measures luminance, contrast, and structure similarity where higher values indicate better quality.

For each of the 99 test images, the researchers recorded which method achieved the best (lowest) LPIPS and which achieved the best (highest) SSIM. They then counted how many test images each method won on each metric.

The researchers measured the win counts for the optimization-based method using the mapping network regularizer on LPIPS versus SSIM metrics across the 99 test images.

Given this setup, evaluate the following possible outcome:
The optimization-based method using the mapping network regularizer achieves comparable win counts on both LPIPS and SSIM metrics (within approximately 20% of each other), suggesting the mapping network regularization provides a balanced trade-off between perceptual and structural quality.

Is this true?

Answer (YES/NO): NO